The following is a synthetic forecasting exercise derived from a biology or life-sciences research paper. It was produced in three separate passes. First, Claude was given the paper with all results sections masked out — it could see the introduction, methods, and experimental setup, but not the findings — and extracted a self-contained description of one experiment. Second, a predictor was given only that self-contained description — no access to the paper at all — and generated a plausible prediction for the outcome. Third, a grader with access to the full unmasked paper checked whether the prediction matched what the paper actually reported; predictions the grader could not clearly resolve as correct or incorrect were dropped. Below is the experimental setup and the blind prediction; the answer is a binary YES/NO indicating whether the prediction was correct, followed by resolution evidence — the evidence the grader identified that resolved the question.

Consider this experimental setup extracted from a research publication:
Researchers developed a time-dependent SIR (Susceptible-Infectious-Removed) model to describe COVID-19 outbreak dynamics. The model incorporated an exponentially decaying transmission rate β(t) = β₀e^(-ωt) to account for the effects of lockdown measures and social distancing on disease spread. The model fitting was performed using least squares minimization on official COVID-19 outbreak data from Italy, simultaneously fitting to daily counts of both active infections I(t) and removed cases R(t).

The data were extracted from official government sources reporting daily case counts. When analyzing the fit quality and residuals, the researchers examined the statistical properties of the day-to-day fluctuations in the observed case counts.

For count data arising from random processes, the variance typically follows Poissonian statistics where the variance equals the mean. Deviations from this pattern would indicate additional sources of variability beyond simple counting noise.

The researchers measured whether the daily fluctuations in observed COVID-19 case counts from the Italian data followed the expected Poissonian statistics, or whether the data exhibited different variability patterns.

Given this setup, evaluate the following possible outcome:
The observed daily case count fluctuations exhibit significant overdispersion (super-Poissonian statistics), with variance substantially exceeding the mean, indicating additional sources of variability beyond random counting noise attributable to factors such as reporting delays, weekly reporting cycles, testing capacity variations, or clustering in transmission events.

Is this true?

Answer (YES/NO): YES